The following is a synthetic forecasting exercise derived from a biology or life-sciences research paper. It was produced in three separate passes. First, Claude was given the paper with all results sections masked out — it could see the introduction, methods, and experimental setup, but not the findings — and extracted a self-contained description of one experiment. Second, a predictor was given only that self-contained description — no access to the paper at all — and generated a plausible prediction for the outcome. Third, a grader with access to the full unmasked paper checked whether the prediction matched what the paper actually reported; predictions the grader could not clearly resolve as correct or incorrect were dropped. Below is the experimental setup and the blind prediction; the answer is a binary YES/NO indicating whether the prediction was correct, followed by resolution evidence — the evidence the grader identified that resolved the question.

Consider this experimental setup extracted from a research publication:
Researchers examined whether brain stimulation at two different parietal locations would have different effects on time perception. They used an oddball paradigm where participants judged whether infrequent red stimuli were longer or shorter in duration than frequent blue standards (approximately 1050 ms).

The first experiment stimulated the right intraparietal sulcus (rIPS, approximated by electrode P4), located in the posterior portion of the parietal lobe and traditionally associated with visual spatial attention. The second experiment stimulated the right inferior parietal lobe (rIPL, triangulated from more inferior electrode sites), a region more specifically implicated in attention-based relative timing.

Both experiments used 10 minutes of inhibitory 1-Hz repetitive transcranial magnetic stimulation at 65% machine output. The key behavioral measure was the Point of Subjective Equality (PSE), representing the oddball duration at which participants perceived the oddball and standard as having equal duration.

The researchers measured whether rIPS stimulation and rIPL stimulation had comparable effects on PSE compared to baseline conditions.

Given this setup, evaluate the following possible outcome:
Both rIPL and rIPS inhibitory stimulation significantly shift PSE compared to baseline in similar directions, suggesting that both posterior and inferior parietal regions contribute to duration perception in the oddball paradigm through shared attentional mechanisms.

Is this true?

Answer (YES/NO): NO